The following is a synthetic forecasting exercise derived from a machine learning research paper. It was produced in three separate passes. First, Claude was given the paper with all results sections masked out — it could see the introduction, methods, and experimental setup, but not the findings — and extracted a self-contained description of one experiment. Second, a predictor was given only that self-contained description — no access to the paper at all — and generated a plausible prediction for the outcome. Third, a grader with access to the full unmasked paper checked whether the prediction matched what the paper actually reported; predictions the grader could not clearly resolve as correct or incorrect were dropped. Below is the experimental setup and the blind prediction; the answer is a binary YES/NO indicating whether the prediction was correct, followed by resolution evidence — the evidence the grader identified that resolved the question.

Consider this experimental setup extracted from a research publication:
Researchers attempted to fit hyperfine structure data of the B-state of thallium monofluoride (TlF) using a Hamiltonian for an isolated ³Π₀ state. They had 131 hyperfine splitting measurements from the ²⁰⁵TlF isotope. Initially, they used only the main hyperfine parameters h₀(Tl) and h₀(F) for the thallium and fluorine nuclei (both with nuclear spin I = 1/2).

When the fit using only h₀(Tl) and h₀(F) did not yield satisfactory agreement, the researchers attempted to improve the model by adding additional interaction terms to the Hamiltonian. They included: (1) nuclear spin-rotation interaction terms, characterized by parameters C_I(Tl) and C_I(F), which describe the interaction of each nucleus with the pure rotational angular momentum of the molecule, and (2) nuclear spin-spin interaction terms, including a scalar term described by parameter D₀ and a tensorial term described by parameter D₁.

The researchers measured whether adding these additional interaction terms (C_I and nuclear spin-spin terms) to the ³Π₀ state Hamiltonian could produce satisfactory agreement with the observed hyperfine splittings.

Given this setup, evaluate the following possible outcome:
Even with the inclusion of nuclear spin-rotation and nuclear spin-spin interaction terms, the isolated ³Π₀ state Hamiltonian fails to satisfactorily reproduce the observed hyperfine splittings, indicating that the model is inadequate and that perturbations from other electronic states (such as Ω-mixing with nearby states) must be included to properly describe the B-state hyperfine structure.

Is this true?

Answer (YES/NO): NO